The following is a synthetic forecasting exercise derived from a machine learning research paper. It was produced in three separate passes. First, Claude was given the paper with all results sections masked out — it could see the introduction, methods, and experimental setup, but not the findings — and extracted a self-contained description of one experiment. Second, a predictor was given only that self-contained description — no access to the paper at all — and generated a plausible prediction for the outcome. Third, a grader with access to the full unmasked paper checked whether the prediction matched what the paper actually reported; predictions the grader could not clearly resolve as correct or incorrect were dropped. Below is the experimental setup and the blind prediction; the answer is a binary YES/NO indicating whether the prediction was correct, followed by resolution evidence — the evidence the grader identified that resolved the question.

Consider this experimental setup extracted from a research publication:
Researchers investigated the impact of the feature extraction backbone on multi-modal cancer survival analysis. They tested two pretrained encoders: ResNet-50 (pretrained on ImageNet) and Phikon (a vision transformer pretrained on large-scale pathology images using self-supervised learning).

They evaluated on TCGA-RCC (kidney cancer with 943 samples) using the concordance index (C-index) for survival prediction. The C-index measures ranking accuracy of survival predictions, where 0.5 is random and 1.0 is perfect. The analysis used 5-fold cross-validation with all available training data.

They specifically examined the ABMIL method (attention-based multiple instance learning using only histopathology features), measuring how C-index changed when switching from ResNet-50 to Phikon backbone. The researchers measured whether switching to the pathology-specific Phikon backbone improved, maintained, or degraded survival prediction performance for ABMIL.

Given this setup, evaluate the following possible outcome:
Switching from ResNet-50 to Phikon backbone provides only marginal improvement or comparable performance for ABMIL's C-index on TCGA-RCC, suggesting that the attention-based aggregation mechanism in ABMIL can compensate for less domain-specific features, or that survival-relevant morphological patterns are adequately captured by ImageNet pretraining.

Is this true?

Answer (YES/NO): NO